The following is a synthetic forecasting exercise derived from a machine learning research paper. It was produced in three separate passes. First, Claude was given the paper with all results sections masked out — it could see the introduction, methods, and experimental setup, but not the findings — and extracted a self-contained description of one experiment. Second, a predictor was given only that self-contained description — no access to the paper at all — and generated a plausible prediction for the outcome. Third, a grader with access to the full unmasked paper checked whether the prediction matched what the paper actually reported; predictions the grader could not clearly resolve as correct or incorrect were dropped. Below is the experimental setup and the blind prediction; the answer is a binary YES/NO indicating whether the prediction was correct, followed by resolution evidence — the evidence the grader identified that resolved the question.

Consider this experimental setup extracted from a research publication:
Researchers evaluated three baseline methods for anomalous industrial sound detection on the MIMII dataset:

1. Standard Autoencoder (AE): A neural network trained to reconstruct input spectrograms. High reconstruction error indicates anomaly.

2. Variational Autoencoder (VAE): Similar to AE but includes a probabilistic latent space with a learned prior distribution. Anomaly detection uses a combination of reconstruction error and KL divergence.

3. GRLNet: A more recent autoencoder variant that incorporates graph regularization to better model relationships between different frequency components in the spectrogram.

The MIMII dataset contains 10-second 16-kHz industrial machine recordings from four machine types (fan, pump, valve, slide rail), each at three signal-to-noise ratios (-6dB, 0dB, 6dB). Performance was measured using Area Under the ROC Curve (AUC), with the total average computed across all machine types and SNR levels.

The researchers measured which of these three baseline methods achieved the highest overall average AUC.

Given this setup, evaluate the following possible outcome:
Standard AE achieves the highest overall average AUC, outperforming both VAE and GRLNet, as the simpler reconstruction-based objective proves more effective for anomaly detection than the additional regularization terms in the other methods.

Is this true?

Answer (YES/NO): NO